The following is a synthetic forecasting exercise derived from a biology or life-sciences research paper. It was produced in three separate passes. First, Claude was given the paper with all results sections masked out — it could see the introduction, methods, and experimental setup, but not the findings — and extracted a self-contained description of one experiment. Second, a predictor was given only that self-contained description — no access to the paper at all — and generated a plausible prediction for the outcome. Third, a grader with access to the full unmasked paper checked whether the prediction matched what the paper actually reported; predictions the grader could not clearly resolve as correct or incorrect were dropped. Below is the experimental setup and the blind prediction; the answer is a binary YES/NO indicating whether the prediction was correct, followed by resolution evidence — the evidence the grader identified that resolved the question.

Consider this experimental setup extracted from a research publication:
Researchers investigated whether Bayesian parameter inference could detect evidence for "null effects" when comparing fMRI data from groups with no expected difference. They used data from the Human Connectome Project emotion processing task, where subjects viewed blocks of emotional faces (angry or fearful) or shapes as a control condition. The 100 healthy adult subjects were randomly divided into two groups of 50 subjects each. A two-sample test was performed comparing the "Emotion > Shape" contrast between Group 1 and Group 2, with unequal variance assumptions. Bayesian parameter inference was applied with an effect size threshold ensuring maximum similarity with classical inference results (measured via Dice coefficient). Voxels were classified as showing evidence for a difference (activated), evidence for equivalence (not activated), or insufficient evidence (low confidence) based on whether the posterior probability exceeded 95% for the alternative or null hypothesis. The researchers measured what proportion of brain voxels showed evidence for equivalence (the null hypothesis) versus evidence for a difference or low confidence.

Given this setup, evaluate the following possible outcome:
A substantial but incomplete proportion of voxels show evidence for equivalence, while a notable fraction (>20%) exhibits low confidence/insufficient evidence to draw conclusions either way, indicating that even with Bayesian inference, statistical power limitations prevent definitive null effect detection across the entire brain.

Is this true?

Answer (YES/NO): NO